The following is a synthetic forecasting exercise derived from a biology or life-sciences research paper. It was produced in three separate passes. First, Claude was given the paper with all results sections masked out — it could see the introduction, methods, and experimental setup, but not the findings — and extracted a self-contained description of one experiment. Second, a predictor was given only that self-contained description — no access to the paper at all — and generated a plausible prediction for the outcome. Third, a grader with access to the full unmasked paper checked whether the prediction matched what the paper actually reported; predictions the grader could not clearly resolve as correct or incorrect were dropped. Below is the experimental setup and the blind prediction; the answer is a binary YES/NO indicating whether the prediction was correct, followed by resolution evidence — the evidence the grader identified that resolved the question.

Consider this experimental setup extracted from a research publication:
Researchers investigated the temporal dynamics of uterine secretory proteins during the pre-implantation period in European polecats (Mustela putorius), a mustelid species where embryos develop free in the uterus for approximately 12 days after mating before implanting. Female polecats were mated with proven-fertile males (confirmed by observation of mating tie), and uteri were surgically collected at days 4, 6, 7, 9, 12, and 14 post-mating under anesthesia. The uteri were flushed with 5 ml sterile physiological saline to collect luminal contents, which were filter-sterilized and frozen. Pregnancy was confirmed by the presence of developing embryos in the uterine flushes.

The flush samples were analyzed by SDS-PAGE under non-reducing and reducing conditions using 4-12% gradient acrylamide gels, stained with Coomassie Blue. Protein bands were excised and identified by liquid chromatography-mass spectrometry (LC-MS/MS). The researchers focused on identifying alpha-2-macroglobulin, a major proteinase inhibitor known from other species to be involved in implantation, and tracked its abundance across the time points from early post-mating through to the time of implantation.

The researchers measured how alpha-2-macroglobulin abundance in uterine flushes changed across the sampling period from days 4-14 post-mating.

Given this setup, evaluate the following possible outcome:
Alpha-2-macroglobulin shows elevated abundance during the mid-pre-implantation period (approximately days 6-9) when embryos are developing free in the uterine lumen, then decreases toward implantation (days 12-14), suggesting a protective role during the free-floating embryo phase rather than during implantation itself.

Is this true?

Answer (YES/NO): NO